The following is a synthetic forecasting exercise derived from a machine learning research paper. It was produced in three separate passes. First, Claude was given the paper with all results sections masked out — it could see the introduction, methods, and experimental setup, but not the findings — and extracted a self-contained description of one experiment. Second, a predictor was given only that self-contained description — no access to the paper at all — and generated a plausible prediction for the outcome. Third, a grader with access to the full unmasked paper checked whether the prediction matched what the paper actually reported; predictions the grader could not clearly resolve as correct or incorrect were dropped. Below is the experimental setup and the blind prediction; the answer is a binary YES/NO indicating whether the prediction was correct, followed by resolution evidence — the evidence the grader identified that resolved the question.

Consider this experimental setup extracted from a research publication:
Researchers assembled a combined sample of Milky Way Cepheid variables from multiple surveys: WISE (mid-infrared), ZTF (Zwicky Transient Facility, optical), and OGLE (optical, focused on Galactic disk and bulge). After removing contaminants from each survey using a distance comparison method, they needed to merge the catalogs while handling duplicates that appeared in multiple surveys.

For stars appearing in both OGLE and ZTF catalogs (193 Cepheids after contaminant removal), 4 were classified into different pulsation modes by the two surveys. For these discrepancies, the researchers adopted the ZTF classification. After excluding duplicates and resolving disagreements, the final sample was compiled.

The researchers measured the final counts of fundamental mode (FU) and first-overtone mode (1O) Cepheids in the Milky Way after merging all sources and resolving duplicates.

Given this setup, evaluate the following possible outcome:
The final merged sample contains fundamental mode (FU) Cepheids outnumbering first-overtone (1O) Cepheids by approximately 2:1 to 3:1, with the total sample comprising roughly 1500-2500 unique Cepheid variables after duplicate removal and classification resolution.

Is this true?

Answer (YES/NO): NO